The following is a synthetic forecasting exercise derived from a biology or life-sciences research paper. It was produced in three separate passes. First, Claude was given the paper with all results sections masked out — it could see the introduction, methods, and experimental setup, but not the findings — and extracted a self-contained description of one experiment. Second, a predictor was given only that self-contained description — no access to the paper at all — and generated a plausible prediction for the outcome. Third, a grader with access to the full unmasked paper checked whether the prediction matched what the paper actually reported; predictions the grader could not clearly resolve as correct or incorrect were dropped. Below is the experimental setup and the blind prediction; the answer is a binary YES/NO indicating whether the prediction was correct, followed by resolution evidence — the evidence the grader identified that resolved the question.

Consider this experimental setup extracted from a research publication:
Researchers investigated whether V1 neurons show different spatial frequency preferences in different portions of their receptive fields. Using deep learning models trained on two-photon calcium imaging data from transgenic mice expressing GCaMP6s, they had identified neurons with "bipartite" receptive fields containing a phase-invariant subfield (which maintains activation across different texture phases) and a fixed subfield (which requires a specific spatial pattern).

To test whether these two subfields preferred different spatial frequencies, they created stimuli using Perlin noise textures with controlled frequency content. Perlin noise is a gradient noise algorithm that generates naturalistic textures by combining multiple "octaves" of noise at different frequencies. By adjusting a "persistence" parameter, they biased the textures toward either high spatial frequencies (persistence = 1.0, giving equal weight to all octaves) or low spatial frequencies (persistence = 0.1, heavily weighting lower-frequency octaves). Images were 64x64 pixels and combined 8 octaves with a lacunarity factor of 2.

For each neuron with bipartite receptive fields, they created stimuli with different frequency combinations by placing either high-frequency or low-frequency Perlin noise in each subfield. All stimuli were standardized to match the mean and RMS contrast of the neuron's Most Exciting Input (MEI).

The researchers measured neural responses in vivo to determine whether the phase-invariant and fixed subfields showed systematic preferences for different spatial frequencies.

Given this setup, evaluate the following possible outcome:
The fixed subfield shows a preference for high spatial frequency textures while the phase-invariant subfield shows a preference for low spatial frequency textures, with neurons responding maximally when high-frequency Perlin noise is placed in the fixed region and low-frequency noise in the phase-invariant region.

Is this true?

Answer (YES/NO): NO